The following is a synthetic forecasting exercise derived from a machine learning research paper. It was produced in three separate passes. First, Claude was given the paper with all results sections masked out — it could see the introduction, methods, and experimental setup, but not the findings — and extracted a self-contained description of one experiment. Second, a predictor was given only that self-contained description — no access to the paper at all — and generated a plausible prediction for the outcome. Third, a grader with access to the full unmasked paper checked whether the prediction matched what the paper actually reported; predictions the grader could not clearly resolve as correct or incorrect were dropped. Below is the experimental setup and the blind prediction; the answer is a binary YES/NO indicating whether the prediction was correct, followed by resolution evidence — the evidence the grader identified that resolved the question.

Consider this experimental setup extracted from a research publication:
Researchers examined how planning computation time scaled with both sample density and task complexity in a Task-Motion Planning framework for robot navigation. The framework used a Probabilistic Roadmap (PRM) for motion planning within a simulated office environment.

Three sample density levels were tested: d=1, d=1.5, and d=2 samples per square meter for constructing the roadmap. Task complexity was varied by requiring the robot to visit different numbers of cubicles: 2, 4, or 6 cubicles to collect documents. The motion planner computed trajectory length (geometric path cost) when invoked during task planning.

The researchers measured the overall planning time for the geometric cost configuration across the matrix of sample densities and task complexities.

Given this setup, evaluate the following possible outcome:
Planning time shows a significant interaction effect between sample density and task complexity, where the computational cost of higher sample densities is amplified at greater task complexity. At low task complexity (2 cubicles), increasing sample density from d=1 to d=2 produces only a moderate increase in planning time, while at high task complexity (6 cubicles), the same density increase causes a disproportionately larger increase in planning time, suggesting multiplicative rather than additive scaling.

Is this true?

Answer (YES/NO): NO